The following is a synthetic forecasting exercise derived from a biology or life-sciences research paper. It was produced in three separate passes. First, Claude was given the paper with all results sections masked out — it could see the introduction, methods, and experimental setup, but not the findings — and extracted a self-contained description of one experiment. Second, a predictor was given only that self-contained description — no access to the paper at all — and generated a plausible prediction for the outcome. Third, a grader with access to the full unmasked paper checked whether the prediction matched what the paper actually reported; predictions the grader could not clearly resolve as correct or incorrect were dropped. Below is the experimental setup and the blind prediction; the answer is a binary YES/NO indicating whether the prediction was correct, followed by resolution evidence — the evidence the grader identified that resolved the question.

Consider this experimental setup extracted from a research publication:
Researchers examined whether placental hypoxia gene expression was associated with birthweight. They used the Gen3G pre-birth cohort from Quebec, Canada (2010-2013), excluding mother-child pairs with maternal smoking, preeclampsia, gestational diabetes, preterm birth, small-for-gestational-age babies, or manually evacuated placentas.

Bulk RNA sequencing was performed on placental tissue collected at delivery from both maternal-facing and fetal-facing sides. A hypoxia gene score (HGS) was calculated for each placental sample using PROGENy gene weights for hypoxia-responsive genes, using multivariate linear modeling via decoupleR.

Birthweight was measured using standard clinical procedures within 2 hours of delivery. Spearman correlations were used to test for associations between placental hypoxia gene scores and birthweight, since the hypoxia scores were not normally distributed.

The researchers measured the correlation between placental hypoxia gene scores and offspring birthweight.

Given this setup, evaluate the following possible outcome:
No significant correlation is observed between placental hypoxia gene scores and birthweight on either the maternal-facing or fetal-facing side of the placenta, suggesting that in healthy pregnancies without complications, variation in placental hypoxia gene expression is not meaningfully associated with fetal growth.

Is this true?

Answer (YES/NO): YES